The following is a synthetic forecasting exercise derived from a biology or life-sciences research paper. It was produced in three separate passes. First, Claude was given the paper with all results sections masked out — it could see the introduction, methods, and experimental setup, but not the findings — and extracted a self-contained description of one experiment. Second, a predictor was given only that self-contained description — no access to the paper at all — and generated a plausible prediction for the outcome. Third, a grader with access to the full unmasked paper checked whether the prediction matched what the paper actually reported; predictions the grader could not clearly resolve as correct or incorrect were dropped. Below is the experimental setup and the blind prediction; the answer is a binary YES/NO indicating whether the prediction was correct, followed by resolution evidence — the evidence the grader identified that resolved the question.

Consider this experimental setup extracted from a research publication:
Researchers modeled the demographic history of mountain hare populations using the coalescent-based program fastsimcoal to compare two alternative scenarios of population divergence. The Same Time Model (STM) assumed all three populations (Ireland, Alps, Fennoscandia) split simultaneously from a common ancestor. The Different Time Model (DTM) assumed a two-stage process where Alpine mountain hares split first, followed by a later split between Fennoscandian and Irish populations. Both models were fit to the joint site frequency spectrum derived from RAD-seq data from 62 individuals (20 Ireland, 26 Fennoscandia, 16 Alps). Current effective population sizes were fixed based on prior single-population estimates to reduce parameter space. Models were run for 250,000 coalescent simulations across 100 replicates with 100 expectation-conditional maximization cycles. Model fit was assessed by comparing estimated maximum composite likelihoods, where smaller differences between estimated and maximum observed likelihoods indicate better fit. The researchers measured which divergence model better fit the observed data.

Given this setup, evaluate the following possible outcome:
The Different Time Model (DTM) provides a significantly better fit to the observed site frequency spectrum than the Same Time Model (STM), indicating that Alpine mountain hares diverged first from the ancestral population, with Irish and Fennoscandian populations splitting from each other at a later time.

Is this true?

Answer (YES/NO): NO